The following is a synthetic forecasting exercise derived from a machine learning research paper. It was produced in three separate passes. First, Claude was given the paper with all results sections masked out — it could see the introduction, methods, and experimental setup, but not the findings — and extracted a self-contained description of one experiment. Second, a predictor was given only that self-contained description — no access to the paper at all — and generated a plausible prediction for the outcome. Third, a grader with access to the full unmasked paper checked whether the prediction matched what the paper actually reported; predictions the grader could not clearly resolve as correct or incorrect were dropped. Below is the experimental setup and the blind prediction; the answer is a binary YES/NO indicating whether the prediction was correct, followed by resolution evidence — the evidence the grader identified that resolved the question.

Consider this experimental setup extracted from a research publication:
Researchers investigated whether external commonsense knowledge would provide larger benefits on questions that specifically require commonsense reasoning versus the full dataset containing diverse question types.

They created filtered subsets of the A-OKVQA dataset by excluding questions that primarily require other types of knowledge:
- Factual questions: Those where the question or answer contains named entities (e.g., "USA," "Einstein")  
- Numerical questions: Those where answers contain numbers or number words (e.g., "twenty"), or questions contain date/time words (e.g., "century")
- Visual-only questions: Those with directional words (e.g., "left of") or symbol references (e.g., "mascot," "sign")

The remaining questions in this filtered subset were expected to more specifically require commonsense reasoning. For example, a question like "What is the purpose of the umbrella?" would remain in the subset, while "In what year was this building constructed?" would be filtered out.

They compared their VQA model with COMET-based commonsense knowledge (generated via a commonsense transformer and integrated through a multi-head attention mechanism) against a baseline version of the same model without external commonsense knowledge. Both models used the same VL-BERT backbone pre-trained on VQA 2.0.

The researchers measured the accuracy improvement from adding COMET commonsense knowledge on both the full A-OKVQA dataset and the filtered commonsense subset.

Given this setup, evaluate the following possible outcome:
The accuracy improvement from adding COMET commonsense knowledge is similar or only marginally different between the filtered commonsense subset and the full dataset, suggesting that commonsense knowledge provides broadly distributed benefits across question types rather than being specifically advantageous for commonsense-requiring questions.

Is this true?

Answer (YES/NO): NO